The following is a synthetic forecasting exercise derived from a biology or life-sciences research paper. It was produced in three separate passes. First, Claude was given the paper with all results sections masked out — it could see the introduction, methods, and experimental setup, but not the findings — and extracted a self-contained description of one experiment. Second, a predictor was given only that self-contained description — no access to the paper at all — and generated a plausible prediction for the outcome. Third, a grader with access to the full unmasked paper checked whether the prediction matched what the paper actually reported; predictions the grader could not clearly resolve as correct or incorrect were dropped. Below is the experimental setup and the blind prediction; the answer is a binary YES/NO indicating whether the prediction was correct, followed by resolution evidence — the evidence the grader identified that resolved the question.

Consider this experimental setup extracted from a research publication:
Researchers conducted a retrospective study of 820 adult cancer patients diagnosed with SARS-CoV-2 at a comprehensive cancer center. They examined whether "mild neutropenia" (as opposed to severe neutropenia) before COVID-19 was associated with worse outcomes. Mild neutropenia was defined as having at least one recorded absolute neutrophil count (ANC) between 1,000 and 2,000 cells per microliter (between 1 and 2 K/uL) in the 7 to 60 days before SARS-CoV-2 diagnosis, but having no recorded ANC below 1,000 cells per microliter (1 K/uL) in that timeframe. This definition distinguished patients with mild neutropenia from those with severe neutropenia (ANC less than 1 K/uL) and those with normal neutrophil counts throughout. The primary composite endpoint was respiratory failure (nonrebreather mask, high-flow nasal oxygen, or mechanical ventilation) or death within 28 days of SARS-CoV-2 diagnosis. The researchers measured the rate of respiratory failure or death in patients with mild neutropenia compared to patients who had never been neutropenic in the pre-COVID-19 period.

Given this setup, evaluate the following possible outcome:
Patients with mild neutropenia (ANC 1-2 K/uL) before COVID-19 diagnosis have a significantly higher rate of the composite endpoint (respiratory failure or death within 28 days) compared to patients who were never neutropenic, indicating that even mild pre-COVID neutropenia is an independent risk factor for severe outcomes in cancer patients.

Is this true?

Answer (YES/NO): NO